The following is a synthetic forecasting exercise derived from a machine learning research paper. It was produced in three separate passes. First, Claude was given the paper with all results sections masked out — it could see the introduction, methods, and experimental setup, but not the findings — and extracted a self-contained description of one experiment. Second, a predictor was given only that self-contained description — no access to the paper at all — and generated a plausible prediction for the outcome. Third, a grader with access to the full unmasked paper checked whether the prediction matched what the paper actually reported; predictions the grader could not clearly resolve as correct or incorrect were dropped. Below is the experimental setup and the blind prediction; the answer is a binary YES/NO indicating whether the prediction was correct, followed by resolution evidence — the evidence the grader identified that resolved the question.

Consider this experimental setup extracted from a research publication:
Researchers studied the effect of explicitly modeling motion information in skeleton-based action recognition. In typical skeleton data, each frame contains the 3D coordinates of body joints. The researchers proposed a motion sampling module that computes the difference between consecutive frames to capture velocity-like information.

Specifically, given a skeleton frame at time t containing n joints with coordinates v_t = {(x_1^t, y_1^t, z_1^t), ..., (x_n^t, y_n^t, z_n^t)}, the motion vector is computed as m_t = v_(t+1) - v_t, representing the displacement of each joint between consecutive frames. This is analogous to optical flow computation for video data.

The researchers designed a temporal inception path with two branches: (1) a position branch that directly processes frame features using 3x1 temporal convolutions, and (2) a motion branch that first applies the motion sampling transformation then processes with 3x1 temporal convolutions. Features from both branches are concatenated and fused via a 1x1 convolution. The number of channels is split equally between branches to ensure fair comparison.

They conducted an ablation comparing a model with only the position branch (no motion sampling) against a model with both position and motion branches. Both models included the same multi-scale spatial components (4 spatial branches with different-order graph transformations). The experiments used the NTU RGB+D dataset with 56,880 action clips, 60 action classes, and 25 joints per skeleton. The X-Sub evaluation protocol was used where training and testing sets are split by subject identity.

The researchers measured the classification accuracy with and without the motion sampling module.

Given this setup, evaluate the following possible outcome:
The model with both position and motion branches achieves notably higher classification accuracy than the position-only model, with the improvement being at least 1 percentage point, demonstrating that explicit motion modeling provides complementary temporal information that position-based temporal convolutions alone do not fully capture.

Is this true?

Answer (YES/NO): NO